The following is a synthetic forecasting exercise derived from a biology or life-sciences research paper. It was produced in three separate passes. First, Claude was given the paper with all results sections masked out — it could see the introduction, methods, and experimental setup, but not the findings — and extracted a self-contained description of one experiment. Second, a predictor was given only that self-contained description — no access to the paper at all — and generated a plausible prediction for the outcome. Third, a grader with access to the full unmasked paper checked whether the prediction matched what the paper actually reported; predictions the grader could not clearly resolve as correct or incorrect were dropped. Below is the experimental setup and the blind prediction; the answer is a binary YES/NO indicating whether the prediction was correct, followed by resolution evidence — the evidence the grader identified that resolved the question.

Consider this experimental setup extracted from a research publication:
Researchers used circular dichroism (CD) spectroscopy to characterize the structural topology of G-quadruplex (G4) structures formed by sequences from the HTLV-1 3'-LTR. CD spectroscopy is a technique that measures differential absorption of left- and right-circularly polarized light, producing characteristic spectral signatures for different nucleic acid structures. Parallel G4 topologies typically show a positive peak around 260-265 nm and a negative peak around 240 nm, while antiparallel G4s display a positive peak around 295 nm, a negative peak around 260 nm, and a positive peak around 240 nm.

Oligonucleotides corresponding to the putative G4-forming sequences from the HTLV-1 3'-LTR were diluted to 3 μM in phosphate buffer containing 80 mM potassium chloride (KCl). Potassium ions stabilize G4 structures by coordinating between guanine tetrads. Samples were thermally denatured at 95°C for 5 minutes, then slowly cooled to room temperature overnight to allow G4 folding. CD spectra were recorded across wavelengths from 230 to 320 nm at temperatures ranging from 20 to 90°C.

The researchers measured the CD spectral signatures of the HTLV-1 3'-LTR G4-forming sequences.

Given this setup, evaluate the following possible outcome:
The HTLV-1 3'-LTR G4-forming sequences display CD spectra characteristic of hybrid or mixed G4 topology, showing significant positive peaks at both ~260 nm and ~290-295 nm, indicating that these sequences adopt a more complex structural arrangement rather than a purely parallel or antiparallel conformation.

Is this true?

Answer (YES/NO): NO